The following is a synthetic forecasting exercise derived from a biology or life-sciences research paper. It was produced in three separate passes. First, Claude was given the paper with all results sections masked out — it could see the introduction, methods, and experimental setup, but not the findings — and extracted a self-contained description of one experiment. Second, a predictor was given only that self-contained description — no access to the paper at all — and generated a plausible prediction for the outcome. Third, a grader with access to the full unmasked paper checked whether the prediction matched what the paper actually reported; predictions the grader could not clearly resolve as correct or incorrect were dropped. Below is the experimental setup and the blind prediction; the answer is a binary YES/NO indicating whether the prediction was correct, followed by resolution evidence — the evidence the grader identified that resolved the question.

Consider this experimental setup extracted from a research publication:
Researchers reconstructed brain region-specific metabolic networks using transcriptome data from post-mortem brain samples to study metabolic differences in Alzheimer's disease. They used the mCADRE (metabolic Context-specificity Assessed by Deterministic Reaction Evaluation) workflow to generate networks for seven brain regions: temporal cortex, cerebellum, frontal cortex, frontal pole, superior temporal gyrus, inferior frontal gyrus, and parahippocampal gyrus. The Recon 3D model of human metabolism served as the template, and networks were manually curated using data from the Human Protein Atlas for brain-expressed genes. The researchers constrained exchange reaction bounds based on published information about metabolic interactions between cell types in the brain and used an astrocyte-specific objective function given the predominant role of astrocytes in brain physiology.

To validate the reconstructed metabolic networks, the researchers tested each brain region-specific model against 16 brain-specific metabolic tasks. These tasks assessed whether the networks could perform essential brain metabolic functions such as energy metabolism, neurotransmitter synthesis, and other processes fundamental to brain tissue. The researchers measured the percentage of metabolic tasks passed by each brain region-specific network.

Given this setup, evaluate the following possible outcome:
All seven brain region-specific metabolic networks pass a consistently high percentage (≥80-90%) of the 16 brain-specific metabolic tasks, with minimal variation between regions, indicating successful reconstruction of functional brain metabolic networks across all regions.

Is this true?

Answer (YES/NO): NO